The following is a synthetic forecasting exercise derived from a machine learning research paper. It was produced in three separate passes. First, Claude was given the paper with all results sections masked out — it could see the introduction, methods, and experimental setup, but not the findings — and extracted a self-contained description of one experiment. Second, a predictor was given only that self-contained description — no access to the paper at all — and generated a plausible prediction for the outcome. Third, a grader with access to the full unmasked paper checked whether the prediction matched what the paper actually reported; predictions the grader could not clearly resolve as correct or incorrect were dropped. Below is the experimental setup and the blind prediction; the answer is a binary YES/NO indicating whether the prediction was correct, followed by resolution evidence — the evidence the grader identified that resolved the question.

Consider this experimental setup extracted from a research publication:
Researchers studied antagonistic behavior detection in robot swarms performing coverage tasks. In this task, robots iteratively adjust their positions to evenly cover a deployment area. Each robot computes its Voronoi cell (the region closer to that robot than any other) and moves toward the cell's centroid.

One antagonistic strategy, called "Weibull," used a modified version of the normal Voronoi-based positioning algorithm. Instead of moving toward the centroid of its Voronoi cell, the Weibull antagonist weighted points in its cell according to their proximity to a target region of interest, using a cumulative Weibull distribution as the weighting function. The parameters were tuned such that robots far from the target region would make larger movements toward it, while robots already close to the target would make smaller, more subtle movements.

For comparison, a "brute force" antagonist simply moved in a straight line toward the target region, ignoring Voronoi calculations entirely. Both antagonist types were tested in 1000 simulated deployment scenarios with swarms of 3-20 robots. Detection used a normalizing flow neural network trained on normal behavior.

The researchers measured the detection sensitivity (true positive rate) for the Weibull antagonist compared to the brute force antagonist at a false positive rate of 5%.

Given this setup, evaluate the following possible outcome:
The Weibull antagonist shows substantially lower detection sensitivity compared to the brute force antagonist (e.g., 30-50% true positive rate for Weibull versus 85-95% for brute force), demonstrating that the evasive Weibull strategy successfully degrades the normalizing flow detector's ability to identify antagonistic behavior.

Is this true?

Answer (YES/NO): NO